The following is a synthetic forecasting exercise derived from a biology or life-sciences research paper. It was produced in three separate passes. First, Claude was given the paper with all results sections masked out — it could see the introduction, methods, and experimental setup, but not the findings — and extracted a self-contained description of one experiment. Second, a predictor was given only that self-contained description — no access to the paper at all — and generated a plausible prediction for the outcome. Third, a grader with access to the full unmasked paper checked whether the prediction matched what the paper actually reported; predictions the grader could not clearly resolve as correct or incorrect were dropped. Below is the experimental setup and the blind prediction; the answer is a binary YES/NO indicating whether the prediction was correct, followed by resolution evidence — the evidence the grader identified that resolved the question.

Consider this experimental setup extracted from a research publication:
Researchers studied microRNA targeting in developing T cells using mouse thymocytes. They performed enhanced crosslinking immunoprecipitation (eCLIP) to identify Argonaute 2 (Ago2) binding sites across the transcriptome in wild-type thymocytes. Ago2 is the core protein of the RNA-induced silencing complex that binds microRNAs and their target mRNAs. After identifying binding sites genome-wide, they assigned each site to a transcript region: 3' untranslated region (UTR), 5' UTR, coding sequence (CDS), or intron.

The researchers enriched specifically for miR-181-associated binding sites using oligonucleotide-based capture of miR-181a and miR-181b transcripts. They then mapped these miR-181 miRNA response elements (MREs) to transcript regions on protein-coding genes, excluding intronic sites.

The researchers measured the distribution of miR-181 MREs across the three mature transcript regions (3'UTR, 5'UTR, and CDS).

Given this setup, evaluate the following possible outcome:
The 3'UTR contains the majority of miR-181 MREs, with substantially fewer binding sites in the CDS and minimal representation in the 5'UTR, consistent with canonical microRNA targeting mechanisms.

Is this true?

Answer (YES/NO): NO